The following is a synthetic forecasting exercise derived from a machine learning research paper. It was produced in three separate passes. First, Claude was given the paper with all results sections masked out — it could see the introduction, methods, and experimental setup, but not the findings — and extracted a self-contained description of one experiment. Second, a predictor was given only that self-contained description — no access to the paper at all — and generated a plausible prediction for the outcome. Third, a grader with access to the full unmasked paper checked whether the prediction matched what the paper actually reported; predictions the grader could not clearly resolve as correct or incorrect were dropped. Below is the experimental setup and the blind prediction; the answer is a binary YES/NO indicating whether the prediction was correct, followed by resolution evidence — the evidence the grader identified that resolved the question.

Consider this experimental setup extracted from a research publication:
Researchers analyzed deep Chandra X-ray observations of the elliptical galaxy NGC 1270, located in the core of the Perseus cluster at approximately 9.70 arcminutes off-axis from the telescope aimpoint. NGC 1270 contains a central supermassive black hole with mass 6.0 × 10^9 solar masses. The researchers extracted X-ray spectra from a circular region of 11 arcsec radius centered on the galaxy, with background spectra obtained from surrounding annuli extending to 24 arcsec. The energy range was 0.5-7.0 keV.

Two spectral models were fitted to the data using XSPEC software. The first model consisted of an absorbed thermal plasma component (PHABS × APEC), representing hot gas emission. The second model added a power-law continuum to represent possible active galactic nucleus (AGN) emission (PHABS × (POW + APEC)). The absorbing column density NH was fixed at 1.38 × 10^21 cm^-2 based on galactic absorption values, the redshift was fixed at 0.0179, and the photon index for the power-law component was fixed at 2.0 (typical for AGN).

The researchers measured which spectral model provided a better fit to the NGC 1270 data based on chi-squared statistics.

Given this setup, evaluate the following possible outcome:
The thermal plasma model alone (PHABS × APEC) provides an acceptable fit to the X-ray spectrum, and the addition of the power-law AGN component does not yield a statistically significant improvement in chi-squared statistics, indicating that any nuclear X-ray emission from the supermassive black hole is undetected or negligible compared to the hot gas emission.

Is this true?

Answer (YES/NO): NO